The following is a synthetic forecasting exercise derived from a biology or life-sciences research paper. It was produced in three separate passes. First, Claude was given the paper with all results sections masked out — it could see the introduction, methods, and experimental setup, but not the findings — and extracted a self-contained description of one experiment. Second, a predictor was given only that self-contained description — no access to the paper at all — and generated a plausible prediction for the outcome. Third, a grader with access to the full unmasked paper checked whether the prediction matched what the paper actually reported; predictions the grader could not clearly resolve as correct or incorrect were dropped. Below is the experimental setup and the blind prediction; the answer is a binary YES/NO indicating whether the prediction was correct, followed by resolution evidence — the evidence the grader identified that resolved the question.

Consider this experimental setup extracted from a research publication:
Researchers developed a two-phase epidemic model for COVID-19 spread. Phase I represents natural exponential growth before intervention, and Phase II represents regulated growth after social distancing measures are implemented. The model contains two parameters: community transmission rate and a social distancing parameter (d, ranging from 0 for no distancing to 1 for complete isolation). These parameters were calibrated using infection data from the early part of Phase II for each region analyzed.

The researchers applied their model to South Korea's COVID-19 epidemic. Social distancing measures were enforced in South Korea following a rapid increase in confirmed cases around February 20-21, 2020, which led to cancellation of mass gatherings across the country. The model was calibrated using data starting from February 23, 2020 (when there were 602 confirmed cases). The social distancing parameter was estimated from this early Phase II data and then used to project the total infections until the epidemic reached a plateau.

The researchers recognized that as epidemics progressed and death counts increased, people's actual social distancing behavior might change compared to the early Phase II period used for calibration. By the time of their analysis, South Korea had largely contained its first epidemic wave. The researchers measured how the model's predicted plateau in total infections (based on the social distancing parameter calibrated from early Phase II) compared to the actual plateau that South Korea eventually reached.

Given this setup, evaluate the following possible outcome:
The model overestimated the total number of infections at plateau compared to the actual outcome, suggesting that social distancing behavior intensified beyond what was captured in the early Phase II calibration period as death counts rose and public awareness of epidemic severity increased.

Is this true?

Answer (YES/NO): YES